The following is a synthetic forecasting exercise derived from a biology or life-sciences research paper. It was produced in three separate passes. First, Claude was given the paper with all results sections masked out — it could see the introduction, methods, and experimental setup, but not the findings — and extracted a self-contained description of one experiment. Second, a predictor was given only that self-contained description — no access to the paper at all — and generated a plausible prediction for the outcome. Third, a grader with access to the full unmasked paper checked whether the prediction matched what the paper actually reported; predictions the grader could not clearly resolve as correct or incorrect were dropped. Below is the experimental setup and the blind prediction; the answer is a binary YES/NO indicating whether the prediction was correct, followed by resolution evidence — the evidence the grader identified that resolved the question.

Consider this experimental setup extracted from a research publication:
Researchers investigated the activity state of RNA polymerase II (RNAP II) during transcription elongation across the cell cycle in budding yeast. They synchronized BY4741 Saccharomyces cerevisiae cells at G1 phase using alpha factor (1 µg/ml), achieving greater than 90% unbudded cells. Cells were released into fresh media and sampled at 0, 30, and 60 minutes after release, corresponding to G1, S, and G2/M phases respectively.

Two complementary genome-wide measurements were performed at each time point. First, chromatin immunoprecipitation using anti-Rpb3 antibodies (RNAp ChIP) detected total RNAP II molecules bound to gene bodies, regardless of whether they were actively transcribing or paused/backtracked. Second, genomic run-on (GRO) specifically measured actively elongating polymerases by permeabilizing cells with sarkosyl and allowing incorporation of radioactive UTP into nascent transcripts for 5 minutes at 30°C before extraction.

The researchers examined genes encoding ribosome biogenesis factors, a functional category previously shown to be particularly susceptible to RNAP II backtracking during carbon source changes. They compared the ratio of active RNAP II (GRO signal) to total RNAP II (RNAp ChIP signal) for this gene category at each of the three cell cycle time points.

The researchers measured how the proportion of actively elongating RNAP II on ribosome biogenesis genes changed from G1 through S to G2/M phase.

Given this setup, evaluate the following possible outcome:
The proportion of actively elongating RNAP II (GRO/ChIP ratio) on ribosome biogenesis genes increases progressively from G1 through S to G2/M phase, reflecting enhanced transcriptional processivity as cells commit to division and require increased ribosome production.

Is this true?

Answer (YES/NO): NO